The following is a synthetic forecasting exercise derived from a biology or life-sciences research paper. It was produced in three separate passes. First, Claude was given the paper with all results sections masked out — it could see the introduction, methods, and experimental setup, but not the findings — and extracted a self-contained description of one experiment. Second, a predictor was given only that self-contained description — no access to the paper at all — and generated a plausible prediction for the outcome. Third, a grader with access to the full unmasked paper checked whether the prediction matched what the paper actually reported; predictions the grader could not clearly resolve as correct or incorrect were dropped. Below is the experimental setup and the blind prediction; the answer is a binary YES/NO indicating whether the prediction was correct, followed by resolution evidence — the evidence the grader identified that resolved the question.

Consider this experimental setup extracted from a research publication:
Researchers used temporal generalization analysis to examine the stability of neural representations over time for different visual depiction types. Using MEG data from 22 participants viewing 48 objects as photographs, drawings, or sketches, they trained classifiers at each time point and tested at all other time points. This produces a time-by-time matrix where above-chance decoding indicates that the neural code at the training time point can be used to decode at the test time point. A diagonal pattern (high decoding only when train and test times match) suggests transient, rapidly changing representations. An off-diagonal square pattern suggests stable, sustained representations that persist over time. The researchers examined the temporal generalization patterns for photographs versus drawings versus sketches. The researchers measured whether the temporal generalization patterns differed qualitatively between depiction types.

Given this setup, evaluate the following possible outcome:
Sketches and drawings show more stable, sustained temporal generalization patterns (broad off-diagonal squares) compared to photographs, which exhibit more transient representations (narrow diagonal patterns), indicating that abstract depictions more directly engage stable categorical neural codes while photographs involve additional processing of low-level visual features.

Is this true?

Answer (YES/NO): NO